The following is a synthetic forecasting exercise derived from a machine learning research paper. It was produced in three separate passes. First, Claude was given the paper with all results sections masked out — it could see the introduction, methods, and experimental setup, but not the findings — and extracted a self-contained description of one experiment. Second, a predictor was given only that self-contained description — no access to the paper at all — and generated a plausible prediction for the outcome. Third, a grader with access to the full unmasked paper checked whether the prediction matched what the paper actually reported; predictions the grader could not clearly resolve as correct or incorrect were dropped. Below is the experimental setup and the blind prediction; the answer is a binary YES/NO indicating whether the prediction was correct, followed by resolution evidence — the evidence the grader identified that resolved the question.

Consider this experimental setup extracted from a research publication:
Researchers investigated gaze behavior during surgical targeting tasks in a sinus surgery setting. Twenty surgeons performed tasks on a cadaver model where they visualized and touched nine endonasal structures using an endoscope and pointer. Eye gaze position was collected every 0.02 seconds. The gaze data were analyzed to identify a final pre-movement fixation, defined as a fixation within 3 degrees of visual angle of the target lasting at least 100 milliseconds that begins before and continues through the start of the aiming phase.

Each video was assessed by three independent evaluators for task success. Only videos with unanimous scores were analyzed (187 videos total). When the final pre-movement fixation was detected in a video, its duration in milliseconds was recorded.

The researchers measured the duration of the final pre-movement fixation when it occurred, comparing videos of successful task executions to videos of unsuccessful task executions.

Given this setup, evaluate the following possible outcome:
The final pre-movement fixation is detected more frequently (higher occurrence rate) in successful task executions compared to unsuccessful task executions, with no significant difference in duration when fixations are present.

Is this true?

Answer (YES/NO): NO